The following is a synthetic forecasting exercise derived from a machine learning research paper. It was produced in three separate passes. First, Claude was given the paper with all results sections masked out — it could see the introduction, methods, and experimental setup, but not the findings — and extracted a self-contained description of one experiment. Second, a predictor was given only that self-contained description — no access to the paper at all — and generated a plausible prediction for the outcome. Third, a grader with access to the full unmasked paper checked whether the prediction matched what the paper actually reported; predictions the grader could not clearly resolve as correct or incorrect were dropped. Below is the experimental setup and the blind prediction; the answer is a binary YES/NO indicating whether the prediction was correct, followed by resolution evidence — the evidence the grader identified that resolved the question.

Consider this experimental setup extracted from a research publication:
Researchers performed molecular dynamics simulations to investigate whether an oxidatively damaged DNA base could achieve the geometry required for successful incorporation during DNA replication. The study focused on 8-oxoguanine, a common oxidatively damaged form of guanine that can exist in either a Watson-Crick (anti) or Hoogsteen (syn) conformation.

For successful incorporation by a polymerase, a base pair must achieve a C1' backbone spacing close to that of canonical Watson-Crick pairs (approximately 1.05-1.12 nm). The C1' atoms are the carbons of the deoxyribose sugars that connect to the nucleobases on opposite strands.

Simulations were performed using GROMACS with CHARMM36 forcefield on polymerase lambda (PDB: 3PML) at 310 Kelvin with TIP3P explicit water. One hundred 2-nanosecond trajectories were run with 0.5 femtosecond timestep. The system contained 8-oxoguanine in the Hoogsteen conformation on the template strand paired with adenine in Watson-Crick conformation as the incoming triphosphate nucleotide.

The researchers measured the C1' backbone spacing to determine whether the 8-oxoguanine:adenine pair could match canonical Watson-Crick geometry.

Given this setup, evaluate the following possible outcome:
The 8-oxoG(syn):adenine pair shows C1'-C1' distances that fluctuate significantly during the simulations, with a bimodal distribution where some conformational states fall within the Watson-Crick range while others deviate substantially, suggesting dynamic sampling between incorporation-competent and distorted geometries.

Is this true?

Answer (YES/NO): NO